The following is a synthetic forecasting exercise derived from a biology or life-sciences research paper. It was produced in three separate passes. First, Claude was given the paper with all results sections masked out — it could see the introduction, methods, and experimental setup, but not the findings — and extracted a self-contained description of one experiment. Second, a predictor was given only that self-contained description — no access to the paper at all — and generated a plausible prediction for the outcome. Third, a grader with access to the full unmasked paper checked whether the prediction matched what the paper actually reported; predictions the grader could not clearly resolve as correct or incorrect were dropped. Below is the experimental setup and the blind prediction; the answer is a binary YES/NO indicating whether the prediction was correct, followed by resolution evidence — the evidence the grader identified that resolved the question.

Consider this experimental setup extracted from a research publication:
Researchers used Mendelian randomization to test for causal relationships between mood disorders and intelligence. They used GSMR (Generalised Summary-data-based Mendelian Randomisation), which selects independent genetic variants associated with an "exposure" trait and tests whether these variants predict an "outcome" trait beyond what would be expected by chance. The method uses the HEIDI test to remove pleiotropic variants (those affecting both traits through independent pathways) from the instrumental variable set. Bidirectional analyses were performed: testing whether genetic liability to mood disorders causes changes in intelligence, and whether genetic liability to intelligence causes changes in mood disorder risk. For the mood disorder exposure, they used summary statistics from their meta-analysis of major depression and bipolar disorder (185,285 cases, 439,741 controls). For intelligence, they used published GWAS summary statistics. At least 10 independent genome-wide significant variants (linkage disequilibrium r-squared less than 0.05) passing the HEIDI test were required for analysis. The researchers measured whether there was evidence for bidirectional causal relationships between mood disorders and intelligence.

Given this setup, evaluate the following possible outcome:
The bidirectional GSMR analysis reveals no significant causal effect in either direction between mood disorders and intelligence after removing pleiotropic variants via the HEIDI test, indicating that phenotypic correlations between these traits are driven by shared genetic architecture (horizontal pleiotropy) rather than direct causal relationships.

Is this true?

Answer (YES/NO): NO